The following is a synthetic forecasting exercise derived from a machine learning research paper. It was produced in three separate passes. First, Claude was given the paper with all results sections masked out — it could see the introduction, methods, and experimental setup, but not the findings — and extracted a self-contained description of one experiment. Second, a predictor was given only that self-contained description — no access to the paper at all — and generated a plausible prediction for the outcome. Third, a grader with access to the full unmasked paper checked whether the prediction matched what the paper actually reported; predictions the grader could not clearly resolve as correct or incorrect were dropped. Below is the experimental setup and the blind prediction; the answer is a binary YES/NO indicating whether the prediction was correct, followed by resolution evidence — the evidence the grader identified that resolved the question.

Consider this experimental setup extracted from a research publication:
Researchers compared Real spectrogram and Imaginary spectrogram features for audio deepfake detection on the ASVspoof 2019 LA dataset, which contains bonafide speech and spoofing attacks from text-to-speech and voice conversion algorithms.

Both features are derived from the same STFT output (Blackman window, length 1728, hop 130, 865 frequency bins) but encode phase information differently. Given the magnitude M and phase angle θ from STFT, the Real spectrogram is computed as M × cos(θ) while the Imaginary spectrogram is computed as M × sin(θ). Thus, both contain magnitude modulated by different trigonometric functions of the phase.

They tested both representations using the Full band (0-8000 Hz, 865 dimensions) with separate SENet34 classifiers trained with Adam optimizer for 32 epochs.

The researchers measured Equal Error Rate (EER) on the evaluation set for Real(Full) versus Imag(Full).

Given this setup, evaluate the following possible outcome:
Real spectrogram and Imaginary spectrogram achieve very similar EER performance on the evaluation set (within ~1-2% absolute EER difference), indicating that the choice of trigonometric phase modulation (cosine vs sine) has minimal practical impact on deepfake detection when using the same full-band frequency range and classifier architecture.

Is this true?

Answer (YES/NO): YES